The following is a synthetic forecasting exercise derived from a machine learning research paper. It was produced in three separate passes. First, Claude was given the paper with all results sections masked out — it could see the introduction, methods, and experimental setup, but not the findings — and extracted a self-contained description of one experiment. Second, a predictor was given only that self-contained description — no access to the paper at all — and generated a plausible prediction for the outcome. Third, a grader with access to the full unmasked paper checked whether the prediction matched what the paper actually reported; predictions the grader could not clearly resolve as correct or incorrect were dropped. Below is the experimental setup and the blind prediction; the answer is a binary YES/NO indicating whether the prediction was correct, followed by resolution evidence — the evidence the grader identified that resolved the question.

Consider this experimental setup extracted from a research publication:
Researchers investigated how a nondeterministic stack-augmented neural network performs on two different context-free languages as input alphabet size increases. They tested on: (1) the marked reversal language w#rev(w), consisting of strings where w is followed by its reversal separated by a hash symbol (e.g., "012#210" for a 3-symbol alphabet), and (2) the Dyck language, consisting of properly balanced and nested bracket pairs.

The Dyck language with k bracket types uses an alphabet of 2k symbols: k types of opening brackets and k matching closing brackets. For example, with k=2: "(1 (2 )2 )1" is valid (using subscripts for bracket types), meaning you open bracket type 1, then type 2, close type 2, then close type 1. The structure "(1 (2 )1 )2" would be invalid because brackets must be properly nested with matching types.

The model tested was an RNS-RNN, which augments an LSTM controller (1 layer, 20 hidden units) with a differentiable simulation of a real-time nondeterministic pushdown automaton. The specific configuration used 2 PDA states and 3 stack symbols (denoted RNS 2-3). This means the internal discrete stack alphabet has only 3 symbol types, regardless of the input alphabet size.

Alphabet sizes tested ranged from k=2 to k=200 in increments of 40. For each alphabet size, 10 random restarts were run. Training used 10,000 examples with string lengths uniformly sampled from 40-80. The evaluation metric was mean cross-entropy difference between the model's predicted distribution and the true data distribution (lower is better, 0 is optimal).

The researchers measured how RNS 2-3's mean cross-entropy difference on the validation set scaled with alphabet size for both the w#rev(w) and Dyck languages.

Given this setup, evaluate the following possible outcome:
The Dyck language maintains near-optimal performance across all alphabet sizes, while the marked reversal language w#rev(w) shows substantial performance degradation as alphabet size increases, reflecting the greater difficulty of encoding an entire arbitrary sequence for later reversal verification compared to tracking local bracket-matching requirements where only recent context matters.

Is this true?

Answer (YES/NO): NO